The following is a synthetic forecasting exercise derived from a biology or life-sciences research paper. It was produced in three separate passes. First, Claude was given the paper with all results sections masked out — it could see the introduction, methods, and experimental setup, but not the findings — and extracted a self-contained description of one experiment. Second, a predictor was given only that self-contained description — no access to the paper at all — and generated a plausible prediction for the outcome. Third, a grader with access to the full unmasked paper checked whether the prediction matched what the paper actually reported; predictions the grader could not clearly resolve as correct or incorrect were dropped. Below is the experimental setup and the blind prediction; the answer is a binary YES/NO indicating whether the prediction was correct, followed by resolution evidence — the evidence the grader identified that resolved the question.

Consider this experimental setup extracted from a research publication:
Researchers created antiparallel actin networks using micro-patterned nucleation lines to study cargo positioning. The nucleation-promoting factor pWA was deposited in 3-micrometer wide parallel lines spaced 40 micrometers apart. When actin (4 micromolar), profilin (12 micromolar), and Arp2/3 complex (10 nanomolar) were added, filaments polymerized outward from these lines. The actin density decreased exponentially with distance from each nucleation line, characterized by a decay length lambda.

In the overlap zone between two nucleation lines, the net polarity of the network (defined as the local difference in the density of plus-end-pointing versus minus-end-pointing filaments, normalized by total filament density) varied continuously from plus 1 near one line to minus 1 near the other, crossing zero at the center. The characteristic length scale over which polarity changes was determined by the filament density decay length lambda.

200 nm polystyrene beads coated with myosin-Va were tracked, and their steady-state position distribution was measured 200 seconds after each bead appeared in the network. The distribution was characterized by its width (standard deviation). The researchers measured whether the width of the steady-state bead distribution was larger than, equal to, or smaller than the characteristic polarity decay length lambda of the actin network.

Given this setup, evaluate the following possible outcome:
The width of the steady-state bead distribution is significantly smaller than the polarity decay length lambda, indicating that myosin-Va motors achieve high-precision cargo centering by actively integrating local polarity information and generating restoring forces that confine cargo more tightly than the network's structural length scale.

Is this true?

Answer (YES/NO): YES